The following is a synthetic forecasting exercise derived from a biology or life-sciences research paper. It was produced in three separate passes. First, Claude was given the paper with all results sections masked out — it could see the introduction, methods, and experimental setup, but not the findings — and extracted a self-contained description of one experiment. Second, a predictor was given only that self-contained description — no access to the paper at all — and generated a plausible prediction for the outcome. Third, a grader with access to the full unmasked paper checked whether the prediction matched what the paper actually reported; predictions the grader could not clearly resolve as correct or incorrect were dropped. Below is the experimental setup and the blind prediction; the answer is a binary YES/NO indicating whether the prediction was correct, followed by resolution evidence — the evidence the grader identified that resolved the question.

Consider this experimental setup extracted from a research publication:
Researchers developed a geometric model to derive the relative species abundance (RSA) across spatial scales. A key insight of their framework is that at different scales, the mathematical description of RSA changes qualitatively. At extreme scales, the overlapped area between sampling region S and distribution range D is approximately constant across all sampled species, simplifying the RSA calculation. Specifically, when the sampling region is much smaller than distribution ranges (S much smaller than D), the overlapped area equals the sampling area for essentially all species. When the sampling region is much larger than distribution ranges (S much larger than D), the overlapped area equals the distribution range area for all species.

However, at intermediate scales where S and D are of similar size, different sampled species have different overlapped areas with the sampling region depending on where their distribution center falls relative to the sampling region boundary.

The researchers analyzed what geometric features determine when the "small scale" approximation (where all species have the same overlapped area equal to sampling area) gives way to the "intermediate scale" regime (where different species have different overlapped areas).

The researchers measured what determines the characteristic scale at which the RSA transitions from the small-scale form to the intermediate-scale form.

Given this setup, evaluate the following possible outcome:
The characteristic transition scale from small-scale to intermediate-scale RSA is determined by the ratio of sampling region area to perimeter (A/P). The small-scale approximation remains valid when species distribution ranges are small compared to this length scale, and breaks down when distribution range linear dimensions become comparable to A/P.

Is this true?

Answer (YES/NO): NO